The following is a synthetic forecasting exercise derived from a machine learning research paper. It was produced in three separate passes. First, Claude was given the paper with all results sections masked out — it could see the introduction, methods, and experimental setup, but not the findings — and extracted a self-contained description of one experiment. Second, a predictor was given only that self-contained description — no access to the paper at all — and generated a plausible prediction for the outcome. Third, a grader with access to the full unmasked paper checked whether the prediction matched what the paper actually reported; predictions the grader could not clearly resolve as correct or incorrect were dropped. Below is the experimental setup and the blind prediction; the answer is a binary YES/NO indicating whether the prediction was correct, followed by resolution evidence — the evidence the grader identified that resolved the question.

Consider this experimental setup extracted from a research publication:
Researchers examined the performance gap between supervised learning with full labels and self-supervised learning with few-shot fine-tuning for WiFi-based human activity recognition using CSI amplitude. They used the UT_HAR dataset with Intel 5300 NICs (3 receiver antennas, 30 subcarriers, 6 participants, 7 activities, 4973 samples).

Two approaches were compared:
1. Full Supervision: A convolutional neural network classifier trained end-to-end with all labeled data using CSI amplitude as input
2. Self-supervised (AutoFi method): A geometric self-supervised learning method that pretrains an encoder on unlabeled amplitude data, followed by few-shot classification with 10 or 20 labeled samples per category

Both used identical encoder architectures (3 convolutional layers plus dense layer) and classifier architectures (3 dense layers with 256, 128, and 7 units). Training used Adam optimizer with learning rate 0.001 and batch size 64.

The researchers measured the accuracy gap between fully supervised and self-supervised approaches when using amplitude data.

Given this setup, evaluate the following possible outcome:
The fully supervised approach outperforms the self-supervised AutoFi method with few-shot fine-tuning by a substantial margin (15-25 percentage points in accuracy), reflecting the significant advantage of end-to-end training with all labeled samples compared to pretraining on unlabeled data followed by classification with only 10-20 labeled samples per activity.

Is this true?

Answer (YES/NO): NO